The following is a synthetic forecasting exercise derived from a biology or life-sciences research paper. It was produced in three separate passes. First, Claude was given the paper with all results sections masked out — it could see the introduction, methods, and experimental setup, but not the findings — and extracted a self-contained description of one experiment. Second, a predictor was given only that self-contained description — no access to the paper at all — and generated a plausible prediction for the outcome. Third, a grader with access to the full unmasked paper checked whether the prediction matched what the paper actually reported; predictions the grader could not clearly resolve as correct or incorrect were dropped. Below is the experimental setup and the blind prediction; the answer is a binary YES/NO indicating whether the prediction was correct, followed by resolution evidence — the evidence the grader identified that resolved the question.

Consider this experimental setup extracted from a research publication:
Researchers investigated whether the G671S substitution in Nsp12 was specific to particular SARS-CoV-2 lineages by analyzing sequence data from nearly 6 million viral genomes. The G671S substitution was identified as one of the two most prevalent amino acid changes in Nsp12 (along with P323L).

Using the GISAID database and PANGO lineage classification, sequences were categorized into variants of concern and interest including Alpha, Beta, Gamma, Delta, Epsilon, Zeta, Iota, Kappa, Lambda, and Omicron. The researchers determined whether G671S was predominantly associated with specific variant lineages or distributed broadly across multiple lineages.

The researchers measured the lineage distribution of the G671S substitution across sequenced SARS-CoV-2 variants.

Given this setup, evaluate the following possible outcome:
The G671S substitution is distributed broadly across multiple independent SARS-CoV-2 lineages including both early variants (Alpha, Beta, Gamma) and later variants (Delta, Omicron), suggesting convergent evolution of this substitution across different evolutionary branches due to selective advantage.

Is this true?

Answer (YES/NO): NO